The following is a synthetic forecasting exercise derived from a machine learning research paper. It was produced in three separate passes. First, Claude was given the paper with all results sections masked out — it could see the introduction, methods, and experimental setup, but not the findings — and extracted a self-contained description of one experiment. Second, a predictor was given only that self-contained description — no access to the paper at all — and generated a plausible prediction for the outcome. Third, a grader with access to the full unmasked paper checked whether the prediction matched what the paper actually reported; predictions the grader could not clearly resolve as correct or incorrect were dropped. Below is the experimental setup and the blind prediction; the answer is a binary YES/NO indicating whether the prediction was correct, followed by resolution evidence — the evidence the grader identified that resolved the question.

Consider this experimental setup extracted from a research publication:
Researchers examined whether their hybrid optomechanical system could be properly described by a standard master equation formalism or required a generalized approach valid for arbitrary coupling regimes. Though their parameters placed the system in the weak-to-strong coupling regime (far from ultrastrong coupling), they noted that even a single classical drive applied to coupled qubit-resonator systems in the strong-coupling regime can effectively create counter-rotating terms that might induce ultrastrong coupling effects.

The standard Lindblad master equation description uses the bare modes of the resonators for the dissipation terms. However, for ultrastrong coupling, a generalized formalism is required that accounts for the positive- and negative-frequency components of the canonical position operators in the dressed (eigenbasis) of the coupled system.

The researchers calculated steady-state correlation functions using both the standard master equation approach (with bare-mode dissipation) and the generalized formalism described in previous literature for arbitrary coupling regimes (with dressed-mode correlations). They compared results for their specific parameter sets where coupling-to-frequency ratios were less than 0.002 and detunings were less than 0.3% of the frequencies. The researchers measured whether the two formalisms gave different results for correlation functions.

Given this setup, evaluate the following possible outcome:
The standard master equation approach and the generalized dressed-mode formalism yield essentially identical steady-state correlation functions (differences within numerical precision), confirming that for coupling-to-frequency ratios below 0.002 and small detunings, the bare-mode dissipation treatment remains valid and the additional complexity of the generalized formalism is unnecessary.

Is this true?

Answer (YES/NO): YES